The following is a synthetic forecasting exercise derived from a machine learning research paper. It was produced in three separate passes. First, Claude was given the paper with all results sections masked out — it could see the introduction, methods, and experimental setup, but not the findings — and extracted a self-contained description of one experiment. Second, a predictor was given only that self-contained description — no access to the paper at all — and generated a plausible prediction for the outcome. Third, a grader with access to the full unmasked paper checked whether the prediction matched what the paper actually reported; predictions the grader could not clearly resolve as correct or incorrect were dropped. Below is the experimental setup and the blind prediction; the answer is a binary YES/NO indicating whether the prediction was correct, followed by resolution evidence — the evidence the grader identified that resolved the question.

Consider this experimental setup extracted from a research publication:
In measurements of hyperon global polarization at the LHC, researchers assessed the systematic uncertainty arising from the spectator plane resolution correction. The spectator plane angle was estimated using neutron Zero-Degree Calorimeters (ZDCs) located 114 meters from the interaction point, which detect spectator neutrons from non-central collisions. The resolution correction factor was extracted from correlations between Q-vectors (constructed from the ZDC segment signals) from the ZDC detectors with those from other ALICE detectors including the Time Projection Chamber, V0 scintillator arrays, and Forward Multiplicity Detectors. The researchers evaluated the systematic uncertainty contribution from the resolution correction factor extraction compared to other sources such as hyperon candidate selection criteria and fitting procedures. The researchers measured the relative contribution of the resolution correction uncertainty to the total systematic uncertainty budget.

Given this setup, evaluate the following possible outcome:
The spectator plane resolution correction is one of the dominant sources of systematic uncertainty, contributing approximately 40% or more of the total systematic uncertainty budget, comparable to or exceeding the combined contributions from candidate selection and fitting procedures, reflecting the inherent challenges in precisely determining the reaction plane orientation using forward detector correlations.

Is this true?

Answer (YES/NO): NO